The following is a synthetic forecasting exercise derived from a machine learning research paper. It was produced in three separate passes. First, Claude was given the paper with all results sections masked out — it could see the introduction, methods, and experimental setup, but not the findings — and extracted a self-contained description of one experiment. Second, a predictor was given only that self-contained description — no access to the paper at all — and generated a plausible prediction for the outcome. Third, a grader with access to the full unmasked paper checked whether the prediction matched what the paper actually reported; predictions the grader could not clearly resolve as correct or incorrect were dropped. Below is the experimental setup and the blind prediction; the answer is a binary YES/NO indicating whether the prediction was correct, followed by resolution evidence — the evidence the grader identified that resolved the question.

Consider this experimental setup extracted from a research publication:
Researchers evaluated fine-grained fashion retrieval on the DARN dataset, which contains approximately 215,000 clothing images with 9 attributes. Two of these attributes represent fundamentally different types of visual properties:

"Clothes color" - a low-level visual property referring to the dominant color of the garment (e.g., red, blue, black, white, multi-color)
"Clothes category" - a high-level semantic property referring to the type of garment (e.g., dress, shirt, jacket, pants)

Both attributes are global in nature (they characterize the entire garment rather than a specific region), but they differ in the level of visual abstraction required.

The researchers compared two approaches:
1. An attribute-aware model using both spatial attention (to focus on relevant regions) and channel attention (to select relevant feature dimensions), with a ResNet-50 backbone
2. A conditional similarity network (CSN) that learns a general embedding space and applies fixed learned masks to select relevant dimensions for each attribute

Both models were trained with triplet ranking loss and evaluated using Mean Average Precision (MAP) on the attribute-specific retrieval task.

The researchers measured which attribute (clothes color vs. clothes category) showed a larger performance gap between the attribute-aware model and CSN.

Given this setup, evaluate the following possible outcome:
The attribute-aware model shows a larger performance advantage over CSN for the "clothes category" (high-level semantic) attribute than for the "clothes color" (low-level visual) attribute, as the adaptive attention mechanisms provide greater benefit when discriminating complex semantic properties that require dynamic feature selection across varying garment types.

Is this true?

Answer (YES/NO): NO